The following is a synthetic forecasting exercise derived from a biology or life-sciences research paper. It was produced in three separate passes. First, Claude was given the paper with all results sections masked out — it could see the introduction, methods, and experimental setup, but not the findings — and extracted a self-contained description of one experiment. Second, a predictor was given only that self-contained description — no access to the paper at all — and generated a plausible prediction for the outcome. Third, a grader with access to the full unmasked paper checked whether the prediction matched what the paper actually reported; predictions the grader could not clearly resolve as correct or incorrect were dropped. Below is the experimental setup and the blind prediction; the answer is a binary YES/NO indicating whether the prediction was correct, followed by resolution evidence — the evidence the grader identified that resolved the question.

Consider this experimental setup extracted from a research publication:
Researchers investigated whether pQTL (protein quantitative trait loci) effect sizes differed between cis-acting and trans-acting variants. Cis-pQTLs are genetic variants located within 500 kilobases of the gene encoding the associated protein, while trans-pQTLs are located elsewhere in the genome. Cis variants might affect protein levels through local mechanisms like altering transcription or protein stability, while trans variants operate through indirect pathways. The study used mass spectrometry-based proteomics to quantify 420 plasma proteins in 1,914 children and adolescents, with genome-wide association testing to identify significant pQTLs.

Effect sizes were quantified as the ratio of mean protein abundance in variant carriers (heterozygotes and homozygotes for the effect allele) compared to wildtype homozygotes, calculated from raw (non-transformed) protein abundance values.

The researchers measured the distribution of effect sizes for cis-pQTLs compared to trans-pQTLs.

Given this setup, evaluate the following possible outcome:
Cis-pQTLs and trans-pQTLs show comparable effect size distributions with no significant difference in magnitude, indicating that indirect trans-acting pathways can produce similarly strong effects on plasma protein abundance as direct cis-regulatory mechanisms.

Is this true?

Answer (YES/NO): NO